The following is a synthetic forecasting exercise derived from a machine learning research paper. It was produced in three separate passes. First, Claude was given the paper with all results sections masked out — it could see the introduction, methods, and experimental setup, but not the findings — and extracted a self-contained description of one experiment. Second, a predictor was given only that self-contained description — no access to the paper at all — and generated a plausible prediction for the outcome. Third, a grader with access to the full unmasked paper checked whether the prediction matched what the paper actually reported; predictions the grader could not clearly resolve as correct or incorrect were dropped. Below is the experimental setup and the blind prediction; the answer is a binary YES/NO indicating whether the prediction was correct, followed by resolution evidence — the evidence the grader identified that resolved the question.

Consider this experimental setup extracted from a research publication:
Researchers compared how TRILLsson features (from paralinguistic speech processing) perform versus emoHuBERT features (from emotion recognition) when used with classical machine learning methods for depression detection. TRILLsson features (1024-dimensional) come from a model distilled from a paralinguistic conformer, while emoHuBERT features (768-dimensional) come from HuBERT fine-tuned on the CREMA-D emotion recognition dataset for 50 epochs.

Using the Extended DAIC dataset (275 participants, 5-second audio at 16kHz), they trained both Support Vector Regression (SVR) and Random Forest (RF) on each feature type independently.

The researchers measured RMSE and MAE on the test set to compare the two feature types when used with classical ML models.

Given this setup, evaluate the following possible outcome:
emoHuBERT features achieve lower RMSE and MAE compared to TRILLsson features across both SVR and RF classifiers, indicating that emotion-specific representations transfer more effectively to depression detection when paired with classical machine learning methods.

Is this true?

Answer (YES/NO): NO